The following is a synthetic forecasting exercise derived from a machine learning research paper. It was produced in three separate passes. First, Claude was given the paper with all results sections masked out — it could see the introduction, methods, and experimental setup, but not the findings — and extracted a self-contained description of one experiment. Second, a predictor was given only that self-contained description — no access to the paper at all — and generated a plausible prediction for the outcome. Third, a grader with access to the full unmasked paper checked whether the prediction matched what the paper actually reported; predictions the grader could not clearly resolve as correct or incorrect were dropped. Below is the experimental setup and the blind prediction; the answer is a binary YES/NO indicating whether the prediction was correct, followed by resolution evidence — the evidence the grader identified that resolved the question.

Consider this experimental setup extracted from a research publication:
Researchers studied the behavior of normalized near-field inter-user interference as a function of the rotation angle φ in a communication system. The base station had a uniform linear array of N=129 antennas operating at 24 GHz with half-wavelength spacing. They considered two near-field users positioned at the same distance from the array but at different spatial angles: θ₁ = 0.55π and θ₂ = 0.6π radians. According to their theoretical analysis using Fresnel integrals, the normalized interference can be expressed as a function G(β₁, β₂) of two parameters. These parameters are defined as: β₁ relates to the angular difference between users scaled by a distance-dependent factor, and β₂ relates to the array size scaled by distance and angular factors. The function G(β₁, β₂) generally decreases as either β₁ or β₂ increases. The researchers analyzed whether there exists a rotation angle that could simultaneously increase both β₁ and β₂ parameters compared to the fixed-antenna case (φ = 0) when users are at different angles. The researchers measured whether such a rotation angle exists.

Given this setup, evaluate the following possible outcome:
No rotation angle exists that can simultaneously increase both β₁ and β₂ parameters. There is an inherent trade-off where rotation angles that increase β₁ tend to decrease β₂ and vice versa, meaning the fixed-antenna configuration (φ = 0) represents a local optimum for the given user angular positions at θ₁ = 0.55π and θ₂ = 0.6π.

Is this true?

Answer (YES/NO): NO